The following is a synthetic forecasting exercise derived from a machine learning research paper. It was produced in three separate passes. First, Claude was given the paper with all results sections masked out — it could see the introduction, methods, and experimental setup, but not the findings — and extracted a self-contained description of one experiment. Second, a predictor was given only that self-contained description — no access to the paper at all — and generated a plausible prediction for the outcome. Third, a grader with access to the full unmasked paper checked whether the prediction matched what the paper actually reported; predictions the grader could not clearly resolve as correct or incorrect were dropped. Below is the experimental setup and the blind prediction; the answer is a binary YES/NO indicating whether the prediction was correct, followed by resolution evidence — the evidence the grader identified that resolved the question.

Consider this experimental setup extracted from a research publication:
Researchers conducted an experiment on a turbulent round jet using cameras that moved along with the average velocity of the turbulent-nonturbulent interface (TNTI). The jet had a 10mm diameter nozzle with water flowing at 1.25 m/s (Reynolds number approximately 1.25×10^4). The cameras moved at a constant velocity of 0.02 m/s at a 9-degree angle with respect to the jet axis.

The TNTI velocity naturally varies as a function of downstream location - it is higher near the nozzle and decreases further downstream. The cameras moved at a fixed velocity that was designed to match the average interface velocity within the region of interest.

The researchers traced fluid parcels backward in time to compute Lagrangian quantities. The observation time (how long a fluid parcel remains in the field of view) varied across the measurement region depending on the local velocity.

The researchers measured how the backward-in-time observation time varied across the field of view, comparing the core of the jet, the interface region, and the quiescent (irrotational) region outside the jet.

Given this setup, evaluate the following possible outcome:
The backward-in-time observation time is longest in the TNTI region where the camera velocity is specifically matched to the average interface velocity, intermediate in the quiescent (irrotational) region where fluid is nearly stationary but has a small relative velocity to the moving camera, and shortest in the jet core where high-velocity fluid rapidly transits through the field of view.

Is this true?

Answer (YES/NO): NO